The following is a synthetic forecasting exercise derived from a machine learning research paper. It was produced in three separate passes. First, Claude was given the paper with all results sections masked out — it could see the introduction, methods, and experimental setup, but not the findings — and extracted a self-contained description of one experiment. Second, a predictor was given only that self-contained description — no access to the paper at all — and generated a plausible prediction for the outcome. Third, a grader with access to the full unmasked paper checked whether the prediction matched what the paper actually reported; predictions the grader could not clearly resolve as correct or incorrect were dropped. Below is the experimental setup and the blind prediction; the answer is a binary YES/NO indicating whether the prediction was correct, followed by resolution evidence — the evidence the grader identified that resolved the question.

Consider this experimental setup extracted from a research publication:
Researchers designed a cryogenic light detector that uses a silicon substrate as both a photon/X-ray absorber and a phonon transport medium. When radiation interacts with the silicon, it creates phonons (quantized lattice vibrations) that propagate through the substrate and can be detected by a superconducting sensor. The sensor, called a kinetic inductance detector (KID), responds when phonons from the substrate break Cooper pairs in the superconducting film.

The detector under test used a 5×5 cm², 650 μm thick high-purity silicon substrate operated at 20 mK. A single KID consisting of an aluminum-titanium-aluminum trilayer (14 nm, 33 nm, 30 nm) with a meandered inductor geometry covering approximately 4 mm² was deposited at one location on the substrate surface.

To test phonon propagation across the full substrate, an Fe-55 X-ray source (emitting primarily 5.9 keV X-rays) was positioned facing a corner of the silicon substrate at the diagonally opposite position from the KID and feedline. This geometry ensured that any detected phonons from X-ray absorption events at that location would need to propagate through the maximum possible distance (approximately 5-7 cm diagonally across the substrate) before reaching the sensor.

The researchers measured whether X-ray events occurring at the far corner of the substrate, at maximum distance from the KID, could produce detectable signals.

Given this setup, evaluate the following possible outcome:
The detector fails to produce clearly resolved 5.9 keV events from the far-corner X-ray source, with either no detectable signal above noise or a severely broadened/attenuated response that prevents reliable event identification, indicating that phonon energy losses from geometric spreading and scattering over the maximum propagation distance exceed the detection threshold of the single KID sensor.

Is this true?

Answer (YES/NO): NO